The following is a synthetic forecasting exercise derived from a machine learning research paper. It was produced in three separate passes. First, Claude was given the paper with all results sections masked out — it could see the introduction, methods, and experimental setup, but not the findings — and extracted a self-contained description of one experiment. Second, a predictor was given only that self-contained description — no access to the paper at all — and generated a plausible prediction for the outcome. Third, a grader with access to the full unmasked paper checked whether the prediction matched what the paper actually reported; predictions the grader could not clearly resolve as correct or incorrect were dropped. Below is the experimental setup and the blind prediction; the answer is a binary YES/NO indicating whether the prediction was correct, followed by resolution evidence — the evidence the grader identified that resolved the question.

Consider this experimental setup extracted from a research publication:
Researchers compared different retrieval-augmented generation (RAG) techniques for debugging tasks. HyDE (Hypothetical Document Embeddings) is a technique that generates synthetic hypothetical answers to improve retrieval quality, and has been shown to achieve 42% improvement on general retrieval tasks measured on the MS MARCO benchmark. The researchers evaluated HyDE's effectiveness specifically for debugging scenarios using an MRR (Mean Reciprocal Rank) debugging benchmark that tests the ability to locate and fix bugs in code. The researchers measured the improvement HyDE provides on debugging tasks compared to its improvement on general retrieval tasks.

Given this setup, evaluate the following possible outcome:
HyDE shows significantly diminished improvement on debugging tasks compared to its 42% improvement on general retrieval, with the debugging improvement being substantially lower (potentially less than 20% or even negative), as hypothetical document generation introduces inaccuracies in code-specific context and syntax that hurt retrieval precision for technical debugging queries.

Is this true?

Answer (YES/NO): YES